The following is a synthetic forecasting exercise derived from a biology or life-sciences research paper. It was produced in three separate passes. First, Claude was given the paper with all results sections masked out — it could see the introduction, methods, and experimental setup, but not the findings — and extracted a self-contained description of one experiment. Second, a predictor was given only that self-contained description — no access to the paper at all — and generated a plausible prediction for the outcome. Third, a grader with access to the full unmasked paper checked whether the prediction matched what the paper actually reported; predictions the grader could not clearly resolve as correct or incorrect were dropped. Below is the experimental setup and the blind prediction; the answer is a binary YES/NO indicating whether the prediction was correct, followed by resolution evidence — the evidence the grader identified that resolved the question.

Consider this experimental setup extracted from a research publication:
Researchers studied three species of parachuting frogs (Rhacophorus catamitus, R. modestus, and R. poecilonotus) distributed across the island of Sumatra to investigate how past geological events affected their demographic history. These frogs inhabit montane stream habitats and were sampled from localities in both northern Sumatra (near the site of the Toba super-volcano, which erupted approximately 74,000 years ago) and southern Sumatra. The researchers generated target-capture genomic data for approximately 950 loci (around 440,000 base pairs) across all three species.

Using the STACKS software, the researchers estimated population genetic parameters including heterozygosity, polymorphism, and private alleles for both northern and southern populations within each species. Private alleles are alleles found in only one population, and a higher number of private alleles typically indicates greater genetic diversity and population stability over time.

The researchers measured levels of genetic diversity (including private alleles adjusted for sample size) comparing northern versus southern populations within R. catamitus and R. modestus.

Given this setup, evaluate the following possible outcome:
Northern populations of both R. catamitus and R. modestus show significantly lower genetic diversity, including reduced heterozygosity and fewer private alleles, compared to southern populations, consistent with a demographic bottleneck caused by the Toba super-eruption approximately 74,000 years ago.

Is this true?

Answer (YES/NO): YES